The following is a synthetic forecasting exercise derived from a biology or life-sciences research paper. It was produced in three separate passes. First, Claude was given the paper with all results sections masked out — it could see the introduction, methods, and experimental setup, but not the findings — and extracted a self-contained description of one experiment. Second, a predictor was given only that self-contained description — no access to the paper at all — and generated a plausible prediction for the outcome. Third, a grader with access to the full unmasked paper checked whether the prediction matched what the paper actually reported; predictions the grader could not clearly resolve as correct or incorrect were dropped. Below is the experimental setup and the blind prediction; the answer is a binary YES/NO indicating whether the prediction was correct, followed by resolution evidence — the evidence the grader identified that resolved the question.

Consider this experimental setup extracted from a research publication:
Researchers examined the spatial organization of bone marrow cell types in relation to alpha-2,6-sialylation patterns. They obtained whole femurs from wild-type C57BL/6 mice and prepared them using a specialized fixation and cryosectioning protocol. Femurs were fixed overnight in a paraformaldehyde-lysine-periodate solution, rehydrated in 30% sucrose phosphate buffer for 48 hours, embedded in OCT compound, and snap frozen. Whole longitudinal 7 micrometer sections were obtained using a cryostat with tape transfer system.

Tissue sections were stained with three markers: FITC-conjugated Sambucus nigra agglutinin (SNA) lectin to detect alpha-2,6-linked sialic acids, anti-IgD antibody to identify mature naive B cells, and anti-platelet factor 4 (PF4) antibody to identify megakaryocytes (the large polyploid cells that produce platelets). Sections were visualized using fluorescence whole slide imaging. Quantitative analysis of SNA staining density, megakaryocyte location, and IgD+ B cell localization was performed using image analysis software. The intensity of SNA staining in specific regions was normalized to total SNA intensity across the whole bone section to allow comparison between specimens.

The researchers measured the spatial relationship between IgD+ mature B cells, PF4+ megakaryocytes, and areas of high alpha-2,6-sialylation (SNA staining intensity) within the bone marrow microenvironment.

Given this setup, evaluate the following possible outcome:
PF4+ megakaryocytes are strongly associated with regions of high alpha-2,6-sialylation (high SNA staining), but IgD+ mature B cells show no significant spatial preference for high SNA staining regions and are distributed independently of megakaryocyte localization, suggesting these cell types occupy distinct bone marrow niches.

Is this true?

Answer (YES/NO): NO